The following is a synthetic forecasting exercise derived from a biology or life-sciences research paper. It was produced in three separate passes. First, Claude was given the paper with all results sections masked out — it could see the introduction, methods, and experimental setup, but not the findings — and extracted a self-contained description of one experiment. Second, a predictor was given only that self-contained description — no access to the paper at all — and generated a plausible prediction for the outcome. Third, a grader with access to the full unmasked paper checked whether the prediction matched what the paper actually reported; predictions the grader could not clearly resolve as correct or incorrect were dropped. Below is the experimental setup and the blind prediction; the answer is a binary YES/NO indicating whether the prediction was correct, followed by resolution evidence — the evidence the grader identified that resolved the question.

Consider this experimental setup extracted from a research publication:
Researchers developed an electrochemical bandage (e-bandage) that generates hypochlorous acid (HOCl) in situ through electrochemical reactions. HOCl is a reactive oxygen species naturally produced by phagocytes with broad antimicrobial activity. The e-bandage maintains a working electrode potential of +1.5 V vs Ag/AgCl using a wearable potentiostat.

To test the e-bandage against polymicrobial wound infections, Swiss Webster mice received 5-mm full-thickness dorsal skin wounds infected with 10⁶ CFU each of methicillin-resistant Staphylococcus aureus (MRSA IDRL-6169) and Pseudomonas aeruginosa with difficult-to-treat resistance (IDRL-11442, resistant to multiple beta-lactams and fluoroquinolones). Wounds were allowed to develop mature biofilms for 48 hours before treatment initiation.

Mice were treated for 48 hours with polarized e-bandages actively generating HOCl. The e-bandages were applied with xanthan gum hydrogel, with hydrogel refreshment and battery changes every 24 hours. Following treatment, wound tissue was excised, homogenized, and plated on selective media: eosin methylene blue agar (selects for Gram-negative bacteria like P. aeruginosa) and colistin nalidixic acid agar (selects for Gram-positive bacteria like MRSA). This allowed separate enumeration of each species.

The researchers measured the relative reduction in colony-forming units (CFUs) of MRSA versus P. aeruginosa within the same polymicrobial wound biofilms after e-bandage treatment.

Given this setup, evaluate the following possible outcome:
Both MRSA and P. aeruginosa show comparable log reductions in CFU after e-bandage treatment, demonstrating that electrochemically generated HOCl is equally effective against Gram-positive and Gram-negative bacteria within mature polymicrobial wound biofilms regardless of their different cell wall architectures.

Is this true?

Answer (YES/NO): YES